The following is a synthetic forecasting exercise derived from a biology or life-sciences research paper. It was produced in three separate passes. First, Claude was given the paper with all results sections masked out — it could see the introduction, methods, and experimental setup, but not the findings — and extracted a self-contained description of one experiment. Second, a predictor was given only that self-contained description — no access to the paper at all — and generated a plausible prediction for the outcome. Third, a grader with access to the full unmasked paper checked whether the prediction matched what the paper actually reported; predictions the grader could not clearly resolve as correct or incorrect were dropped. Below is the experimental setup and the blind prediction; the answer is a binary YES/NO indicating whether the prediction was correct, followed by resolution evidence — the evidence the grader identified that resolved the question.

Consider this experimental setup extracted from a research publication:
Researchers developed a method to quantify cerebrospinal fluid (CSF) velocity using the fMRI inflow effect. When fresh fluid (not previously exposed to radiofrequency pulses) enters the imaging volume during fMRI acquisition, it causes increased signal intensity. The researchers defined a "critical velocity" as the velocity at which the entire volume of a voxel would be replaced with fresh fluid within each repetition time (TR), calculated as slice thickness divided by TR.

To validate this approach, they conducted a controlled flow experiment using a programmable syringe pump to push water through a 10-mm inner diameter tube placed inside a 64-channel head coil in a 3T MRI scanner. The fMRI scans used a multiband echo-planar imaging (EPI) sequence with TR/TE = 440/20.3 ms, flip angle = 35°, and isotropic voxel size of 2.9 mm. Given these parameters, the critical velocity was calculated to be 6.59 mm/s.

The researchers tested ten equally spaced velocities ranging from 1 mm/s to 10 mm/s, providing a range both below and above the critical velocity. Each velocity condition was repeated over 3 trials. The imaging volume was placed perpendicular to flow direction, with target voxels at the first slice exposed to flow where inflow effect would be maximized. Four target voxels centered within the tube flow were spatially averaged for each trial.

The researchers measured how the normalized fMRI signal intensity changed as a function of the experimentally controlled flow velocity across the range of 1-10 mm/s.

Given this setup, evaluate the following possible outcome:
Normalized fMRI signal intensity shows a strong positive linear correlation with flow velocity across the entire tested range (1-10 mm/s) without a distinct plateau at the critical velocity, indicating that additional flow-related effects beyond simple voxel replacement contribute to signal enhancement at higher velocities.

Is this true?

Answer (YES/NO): NO